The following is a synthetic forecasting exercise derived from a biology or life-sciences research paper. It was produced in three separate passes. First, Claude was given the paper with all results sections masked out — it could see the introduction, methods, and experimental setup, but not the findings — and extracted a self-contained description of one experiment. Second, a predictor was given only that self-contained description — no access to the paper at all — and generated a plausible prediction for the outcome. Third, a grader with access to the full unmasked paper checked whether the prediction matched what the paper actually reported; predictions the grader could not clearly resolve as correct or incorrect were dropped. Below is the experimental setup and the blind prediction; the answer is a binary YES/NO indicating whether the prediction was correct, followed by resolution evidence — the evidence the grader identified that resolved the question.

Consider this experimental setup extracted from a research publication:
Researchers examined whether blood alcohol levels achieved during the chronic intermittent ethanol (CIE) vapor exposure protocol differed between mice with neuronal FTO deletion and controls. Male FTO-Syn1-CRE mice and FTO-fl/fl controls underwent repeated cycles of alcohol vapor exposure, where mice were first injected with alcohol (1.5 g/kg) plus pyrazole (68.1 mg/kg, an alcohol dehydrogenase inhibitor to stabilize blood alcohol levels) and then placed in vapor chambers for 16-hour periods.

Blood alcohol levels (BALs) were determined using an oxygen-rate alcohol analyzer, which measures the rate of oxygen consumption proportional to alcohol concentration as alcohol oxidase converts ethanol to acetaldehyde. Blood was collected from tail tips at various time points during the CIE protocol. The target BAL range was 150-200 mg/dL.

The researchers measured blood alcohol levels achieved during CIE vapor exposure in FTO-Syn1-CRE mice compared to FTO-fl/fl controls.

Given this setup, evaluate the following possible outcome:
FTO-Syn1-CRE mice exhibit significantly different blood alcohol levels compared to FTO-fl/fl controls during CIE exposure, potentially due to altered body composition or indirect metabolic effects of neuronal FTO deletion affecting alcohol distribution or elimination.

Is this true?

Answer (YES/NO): NO